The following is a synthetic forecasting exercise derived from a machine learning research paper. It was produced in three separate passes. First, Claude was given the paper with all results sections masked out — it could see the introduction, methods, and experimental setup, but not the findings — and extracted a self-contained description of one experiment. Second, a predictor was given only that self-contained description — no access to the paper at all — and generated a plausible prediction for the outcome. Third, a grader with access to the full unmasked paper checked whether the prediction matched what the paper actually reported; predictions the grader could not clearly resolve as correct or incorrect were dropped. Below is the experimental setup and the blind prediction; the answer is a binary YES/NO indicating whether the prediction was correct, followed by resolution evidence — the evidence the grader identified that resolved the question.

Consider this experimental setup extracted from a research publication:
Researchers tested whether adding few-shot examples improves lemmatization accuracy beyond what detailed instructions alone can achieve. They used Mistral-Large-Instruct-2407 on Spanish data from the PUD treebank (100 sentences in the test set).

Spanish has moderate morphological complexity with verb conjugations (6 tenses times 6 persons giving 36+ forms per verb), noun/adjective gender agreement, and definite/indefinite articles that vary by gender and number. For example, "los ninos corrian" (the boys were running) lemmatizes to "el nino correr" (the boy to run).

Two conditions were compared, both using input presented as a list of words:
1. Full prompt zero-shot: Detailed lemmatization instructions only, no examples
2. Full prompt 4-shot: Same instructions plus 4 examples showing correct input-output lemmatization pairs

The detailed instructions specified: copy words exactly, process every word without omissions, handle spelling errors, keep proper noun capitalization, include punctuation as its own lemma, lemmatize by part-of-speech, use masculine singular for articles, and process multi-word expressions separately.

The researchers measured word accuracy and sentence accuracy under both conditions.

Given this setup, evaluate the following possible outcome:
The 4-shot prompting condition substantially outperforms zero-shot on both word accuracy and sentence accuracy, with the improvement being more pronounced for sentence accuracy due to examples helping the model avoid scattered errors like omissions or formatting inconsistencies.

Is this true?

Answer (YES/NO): YES